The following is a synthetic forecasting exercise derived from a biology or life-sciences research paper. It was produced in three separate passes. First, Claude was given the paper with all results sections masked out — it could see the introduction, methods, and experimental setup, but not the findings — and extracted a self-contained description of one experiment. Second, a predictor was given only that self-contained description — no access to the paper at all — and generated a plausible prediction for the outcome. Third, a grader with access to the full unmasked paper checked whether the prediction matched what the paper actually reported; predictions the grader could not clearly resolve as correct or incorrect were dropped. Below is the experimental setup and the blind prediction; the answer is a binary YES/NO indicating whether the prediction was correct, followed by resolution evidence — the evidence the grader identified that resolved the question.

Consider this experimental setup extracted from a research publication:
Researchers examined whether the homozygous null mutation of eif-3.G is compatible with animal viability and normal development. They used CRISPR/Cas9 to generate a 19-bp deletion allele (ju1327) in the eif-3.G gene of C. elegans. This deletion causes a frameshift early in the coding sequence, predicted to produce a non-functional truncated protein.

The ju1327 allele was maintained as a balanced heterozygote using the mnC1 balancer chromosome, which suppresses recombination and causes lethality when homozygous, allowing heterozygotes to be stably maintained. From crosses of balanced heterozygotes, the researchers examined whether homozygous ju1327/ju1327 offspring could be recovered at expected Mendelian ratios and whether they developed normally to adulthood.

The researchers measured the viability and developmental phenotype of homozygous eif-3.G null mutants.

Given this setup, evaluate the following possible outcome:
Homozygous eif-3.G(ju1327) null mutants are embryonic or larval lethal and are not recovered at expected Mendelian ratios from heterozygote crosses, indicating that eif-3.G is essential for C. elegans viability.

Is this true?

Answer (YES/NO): YES